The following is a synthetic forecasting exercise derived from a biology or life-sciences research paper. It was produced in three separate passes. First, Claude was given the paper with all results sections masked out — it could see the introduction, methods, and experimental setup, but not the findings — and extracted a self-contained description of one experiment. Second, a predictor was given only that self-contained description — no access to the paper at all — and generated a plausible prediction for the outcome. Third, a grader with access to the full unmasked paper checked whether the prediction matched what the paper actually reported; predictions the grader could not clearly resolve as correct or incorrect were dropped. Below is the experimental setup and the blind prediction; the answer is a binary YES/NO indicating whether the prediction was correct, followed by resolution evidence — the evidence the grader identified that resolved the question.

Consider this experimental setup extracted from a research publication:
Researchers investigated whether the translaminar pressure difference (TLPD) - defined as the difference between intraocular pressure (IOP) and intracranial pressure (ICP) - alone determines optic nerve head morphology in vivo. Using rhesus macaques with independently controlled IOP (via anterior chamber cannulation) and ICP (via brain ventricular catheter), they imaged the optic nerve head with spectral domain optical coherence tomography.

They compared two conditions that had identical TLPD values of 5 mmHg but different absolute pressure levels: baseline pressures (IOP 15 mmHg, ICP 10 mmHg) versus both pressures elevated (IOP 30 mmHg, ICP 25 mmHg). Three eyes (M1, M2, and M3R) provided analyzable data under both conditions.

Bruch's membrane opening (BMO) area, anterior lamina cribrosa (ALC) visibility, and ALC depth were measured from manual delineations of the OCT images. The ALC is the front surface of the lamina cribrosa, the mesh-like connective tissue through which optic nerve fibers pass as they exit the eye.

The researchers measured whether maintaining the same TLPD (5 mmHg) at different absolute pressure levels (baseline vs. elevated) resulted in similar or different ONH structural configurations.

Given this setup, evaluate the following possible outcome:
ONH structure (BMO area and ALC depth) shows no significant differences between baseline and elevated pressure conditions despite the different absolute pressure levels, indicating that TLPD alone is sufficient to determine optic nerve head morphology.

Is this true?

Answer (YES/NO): NO